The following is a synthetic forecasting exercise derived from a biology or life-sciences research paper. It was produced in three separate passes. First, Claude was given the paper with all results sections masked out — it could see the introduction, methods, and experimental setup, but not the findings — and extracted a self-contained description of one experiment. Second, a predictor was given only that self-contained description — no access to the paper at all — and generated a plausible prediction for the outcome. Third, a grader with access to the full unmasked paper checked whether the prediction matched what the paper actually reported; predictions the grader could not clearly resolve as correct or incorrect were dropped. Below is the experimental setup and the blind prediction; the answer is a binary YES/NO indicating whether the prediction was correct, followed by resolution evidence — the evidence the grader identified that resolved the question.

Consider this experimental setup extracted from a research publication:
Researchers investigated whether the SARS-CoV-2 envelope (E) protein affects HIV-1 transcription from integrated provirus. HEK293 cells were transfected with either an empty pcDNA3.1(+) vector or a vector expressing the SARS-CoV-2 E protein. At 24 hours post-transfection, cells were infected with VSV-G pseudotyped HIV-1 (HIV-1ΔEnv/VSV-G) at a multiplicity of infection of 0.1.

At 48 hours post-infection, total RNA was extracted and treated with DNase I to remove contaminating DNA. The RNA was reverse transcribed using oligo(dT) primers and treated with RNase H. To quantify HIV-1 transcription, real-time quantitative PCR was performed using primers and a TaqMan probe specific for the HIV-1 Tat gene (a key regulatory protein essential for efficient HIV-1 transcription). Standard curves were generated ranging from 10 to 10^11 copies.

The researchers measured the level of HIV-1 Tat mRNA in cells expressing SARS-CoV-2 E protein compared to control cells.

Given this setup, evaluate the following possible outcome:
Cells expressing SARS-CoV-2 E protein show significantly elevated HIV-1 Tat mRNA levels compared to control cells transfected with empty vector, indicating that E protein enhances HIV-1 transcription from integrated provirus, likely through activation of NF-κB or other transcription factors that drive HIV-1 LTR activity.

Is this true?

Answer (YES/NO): NO